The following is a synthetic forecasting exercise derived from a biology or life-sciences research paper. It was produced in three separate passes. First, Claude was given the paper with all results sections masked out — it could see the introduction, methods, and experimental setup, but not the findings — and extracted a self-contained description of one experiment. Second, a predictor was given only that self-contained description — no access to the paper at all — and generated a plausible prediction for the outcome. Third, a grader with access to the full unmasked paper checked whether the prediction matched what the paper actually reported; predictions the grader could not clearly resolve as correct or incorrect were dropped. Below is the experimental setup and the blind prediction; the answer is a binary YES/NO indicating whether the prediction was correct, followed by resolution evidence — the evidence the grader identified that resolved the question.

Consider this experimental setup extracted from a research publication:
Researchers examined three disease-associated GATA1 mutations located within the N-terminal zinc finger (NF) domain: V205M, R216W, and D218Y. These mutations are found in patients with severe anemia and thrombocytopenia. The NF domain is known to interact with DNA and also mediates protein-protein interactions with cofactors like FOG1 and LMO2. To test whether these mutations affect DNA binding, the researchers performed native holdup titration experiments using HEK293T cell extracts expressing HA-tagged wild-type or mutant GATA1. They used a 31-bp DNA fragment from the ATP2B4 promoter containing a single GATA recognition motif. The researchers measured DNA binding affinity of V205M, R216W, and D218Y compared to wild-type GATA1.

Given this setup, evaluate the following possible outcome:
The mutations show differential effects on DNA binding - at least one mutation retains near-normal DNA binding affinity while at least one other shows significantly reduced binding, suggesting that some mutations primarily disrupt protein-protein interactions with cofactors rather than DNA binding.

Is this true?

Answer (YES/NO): NO